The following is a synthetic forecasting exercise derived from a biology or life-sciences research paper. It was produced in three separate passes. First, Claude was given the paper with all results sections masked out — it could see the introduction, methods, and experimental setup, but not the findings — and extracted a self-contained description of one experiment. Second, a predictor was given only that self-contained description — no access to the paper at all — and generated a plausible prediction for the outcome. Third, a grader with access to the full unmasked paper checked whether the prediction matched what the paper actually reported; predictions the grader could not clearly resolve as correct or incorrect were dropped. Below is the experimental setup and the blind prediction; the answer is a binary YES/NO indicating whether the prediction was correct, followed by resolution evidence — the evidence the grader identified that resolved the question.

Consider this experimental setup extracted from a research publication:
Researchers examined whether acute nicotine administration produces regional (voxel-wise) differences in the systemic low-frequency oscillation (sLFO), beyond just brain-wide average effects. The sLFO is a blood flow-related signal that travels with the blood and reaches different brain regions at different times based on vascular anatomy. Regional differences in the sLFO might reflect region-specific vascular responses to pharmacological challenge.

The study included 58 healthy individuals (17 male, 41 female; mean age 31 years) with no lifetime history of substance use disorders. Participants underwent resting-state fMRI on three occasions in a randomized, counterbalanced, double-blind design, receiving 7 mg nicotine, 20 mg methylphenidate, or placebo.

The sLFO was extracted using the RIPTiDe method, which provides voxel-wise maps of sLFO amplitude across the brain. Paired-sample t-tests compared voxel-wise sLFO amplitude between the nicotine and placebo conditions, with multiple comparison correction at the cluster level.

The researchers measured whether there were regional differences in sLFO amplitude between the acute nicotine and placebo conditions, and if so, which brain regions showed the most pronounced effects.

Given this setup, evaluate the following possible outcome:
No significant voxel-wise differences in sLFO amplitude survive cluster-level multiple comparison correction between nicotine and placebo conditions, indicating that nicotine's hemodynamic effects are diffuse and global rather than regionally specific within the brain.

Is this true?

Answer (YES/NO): NO